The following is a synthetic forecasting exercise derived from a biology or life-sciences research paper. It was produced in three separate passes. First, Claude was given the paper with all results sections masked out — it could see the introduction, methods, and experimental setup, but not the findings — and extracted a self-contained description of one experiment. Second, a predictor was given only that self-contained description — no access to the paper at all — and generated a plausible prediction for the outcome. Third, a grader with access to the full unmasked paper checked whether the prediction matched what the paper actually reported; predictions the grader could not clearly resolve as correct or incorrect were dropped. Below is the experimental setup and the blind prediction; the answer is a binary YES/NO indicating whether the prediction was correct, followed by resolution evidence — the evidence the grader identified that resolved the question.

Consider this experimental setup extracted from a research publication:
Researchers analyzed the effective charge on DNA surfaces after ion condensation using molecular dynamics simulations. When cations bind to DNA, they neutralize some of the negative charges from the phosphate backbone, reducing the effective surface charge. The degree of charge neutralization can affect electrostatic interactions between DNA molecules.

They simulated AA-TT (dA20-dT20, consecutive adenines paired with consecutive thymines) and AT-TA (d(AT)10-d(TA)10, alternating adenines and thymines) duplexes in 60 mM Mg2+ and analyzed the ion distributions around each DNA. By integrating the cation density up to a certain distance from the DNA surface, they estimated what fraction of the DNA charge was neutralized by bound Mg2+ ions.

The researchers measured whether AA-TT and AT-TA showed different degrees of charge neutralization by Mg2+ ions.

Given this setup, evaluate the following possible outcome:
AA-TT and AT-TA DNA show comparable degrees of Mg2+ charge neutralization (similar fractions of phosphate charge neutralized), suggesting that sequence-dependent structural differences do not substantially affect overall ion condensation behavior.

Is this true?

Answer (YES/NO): YES